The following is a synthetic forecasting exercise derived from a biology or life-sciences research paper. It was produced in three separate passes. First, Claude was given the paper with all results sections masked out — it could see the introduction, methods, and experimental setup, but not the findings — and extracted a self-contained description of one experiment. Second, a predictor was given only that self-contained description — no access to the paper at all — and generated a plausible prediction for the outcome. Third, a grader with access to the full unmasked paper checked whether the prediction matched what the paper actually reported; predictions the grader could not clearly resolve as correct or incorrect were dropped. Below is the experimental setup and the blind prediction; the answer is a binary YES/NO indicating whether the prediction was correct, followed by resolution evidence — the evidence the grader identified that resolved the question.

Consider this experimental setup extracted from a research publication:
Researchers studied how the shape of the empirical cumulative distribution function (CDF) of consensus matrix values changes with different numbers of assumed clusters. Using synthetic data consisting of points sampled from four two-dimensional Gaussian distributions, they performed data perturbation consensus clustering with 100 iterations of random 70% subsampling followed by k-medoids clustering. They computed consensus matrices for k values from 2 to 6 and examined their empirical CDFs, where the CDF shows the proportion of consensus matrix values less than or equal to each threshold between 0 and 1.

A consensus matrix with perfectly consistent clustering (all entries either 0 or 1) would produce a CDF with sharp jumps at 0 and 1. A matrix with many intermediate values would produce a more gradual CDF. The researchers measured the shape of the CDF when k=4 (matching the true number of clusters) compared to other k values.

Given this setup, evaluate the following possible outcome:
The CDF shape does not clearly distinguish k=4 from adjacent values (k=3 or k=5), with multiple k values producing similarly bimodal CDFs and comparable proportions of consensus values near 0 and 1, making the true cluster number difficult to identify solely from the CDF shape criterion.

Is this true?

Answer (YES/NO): NO